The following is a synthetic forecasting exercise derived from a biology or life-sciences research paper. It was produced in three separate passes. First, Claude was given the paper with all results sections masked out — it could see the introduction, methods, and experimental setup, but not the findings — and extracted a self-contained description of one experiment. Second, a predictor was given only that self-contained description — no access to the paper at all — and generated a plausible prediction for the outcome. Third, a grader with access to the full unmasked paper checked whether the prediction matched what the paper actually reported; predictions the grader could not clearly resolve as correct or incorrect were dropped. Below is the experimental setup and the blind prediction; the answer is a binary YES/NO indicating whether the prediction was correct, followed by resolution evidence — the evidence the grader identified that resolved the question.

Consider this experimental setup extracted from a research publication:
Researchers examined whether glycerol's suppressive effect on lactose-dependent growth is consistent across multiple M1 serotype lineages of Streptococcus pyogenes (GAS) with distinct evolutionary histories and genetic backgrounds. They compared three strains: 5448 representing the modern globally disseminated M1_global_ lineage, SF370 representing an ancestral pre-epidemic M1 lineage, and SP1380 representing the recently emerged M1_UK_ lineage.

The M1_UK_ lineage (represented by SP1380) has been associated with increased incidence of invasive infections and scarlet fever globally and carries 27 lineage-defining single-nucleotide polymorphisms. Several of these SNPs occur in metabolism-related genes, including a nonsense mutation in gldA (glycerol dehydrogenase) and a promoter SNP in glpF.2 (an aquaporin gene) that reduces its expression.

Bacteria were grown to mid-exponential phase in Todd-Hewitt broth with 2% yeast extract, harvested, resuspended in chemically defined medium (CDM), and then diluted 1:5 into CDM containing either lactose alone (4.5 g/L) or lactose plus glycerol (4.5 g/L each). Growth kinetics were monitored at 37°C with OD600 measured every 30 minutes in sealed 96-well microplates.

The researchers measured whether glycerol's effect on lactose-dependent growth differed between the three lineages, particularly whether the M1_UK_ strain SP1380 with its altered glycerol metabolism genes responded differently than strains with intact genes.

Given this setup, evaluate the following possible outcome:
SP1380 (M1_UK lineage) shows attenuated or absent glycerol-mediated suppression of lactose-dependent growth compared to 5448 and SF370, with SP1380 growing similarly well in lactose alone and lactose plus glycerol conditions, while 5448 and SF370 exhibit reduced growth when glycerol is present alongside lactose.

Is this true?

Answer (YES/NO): NO